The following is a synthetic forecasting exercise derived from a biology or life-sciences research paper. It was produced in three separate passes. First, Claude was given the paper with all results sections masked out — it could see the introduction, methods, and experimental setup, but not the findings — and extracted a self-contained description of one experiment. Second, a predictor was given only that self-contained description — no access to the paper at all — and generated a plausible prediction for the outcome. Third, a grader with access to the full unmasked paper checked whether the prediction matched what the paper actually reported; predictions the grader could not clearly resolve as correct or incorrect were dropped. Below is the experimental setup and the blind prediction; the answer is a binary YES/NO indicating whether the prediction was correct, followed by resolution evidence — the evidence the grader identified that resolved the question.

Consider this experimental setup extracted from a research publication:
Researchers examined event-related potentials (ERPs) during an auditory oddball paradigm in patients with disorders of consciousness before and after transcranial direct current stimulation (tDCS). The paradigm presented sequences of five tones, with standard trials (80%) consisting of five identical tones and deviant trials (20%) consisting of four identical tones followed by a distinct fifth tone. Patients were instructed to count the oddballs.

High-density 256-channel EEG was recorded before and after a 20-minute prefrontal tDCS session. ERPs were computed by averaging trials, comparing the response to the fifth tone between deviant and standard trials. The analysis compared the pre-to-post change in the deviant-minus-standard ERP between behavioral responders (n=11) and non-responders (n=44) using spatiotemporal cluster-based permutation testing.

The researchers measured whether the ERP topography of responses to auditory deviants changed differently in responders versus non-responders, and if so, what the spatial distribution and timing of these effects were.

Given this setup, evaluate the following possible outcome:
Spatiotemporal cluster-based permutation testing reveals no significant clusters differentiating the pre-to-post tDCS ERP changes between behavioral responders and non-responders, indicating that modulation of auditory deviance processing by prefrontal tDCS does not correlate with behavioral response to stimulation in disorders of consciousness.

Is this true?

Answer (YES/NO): NO